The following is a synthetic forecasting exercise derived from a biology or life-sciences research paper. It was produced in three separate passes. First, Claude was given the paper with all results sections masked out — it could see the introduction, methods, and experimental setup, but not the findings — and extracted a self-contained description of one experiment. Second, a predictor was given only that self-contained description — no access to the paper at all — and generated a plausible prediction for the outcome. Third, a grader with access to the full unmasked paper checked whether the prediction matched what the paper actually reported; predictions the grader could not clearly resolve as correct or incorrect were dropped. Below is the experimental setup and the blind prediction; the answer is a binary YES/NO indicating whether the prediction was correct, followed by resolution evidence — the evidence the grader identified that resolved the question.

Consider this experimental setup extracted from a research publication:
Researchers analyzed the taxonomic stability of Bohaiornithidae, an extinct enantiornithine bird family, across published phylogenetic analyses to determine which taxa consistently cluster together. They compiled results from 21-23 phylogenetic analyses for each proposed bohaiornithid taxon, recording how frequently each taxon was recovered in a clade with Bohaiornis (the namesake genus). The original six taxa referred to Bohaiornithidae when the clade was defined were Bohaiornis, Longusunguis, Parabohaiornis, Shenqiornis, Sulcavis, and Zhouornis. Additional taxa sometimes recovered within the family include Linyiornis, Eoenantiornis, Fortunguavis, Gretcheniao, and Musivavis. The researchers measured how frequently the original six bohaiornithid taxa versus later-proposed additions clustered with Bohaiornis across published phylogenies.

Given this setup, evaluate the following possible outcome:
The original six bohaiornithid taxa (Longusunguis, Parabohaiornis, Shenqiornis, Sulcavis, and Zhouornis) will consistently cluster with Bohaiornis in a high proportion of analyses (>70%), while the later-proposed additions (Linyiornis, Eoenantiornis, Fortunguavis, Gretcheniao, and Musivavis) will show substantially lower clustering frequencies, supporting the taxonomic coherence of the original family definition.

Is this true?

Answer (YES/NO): YES